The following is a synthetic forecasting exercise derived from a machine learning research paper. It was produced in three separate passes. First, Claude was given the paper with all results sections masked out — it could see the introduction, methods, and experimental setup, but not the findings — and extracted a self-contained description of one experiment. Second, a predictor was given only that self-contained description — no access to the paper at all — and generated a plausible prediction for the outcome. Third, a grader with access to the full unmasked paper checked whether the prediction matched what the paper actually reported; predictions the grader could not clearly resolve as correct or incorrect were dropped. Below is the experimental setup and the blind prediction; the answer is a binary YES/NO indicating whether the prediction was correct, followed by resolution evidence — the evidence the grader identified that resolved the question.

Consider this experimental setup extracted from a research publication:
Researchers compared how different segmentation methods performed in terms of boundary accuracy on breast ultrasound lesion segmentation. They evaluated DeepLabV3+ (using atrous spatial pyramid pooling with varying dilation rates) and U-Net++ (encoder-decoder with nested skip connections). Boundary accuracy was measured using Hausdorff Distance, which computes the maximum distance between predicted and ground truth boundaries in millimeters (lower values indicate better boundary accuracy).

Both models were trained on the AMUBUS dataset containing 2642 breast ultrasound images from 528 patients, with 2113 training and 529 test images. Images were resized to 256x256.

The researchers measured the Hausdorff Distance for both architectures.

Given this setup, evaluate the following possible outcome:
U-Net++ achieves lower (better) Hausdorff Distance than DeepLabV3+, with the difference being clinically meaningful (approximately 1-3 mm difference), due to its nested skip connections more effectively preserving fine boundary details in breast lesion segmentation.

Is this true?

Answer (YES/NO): NO